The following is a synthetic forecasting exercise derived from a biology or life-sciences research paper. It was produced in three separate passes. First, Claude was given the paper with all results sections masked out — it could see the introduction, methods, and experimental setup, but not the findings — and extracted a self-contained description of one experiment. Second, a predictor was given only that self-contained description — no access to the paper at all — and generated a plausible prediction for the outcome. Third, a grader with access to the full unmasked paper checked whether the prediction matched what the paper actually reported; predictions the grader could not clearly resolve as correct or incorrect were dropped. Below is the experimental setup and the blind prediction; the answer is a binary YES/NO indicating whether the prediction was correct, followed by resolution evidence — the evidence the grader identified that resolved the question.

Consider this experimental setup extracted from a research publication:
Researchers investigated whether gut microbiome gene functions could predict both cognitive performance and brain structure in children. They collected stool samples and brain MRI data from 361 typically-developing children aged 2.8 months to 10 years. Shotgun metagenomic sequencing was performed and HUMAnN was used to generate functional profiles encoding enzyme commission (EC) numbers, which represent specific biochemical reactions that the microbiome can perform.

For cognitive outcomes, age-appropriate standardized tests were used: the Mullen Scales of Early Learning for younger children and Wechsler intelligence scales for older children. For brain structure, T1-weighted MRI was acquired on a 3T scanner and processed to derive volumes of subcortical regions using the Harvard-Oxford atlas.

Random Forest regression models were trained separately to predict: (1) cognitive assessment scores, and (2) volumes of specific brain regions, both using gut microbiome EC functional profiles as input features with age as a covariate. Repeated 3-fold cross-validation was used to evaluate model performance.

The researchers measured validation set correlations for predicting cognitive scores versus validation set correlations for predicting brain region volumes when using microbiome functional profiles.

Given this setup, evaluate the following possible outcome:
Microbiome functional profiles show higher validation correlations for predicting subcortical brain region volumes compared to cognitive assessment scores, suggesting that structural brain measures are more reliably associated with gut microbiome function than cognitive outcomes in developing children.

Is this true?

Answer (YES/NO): NO